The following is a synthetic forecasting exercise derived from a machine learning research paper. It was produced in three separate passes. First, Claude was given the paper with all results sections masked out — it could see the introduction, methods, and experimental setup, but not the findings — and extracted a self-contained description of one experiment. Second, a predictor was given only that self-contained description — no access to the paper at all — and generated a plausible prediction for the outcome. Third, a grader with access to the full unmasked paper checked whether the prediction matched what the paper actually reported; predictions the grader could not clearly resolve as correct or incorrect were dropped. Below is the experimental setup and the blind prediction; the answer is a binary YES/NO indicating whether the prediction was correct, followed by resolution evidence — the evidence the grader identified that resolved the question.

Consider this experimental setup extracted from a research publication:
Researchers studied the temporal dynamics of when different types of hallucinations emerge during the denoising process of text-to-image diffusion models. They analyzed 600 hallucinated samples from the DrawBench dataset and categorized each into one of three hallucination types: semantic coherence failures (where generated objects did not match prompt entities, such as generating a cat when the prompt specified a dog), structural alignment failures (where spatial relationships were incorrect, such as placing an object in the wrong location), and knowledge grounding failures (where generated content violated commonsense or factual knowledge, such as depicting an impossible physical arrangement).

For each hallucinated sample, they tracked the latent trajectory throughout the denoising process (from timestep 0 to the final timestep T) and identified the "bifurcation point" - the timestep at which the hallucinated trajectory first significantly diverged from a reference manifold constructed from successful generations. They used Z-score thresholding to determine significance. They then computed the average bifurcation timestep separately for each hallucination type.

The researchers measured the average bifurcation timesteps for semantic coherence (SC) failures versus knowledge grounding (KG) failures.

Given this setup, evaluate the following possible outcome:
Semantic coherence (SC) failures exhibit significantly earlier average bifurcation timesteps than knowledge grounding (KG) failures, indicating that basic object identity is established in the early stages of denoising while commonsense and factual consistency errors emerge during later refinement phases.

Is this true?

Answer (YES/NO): YES